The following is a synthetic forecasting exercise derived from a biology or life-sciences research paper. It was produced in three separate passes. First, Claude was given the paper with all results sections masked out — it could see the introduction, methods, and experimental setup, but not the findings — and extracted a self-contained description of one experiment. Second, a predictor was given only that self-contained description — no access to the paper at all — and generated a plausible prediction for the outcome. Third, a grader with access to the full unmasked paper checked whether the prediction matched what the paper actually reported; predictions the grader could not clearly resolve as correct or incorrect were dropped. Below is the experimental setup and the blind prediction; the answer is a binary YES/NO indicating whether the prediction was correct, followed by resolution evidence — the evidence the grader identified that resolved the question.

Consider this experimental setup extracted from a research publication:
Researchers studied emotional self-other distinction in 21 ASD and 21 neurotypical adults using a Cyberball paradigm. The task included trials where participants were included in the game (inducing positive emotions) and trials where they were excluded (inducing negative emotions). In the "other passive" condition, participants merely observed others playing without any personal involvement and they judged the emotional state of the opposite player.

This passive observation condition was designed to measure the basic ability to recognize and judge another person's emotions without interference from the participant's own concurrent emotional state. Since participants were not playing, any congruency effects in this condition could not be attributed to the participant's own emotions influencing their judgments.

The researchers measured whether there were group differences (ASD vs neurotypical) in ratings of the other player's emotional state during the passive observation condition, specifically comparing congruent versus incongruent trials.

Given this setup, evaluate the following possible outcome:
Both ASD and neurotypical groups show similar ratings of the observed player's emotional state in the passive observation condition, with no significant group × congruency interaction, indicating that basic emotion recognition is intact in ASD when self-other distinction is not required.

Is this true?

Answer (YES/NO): YES